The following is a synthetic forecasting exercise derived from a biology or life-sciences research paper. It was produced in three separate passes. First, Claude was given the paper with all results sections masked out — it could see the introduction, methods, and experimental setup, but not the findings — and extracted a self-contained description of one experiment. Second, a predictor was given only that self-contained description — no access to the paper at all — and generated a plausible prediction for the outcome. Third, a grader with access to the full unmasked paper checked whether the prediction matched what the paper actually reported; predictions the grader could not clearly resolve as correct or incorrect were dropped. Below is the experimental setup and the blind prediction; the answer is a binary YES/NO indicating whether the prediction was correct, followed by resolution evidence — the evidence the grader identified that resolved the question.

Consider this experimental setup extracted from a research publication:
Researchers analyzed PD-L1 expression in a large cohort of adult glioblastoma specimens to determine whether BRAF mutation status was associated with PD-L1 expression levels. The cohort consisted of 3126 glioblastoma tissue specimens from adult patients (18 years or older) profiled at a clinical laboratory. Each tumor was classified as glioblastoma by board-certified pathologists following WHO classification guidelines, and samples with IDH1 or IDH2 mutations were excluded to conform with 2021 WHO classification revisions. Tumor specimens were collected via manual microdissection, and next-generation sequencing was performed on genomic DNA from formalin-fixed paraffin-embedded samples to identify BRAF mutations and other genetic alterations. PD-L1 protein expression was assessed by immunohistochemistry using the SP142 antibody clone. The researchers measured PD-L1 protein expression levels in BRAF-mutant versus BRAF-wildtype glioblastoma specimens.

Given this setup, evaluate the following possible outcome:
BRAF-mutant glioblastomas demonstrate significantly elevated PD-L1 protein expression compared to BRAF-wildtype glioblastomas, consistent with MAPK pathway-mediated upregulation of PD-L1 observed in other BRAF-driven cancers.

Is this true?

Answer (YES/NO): YES